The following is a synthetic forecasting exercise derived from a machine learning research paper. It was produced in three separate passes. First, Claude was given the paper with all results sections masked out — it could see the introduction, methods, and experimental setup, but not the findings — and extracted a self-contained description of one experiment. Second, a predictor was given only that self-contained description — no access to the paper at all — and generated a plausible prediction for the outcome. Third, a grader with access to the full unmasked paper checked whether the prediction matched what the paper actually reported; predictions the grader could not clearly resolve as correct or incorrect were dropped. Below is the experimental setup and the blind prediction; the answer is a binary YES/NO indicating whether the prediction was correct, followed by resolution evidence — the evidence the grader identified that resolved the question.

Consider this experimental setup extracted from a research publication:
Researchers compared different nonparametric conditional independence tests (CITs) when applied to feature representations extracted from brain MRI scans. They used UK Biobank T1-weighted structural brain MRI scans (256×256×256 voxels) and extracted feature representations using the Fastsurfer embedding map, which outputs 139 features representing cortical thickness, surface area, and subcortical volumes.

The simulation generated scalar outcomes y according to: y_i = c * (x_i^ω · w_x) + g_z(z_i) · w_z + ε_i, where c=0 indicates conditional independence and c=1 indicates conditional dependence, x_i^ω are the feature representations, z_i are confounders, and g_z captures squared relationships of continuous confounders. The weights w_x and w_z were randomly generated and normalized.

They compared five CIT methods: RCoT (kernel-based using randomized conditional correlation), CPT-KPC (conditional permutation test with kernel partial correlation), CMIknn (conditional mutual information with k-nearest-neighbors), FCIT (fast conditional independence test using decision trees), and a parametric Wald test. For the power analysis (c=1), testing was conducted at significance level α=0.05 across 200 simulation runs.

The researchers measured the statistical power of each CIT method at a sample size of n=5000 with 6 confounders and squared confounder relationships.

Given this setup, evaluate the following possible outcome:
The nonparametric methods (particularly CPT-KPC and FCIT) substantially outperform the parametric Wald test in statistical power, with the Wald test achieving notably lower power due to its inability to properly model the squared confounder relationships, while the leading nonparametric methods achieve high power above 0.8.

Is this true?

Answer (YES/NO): NO